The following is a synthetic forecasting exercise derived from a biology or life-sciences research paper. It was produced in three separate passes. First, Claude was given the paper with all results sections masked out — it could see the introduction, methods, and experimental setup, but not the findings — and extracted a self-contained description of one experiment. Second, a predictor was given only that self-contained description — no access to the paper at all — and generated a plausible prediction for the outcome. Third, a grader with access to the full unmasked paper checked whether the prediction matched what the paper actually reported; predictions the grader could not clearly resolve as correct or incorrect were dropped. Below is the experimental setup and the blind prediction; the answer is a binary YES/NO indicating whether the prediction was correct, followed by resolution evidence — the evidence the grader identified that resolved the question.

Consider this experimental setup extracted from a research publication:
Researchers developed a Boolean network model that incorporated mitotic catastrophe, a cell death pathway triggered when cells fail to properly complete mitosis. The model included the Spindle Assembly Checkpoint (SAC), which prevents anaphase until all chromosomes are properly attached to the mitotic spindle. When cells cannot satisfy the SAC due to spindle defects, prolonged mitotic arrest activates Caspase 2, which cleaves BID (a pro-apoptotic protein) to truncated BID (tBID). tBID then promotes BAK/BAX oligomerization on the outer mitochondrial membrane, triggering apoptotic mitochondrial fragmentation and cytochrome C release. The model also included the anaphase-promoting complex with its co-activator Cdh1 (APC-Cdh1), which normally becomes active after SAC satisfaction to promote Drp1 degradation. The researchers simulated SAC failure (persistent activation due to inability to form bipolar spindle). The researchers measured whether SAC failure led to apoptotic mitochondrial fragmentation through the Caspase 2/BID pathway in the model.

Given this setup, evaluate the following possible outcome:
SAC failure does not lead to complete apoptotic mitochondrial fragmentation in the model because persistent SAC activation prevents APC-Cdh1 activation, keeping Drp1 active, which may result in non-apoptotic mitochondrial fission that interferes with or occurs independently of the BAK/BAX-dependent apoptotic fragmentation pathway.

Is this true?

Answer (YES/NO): NO